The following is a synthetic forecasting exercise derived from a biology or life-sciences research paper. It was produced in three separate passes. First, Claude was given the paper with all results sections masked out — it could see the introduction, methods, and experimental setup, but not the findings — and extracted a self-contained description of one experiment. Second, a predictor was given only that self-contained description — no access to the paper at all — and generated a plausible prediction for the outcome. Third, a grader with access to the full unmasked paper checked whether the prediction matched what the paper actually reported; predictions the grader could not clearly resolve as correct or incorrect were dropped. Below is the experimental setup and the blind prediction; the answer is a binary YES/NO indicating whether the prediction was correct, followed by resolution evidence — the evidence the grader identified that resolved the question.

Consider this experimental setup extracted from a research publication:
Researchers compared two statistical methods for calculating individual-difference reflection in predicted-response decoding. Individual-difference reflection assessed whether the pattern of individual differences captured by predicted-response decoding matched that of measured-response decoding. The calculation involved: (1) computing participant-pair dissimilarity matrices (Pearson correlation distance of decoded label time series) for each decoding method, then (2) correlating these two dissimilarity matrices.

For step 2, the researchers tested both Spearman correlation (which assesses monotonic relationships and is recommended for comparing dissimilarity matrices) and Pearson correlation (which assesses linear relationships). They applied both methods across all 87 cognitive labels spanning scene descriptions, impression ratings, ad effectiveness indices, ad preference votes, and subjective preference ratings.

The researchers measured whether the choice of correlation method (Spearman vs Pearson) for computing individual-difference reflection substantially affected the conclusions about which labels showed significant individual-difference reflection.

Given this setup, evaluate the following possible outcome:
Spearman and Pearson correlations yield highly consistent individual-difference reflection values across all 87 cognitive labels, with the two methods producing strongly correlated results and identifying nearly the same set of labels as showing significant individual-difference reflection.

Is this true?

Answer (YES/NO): YES